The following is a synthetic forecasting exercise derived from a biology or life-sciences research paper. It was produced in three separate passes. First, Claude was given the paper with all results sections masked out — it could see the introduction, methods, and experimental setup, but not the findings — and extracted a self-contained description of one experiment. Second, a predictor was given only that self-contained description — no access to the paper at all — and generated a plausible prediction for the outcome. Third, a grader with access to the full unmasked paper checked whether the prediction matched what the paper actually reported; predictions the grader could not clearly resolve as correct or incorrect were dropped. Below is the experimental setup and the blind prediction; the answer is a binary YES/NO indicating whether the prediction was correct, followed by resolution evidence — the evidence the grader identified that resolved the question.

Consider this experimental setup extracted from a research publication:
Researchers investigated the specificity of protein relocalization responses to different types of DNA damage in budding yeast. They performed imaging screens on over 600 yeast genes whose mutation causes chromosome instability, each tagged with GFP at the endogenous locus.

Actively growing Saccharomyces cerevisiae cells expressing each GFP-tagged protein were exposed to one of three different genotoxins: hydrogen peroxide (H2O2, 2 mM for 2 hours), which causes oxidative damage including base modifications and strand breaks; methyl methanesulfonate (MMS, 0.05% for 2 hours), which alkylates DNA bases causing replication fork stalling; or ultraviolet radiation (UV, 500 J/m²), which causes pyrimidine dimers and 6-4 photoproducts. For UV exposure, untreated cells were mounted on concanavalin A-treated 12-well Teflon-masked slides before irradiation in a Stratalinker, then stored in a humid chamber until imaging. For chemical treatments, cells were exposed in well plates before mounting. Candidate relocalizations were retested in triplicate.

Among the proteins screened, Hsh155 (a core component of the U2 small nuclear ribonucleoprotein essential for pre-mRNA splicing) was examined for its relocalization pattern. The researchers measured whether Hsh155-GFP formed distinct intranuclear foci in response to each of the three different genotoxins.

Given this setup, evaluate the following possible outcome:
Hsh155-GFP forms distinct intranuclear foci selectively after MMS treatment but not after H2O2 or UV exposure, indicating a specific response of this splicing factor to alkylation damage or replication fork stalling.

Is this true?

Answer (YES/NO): NO